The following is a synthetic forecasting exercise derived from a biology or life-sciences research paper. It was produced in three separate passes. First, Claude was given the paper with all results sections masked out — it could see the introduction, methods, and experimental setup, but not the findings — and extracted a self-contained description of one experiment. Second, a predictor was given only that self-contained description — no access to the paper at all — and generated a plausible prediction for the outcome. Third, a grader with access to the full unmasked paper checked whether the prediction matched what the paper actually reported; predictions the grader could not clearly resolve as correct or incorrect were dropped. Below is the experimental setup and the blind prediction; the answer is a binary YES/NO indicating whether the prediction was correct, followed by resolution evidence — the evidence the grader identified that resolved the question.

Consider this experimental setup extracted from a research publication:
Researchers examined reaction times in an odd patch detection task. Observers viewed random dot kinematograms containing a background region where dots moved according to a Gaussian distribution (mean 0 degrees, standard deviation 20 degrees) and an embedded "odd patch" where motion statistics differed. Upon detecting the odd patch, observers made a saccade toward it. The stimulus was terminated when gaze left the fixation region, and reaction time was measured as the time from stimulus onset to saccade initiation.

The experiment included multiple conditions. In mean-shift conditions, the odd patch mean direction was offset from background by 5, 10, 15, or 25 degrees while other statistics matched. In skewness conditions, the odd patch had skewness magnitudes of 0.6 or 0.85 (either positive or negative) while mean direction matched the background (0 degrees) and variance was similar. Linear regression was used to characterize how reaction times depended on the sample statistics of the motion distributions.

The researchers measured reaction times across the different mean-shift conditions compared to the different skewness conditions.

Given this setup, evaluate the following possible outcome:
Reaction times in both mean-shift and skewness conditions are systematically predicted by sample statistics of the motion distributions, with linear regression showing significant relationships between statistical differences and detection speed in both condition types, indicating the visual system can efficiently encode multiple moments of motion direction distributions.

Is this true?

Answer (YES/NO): NO